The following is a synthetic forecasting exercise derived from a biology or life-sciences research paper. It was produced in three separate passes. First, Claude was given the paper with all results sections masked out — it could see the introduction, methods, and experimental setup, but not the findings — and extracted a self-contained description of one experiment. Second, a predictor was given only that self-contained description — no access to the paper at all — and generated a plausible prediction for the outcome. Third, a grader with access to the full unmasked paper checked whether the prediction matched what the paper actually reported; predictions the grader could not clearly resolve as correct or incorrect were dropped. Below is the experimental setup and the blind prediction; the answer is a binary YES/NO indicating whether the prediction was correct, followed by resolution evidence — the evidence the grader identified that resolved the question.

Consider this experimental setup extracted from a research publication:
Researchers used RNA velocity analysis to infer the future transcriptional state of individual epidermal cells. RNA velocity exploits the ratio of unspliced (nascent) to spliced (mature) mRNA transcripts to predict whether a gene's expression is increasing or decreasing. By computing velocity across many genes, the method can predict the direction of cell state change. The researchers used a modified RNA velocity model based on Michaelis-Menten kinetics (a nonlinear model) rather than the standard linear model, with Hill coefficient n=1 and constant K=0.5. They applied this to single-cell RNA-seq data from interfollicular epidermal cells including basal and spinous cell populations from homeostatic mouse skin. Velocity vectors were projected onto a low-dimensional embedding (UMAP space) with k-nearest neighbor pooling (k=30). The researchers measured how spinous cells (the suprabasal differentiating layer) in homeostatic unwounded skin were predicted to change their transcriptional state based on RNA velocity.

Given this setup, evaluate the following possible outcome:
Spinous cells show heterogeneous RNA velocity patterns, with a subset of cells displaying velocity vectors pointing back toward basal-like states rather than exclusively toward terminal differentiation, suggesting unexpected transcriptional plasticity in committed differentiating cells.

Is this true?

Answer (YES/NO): YES